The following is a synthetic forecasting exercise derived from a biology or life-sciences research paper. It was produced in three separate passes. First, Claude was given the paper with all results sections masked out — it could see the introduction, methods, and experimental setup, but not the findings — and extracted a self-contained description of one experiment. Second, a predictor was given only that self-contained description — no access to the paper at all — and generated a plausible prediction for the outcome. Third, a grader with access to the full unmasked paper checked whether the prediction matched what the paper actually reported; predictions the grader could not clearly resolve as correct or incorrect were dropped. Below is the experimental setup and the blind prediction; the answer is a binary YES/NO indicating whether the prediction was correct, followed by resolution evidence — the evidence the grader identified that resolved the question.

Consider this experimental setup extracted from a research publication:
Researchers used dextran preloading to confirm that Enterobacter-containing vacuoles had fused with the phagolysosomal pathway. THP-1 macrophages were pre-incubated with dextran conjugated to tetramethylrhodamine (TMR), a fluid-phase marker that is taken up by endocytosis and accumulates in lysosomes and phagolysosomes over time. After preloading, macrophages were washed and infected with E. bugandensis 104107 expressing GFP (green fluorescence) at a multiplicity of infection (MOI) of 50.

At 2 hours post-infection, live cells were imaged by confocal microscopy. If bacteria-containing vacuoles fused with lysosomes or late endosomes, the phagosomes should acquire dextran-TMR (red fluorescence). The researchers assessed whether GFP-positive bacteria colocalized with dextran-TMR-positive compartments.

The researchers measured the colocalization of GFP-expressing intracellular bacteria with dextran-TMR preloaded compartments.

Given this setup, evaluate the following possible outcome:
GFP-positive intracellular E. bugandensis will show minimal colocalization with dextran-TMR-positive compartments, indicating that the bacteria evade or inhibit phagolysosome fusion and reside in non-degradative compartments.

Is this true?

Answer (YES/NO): NO